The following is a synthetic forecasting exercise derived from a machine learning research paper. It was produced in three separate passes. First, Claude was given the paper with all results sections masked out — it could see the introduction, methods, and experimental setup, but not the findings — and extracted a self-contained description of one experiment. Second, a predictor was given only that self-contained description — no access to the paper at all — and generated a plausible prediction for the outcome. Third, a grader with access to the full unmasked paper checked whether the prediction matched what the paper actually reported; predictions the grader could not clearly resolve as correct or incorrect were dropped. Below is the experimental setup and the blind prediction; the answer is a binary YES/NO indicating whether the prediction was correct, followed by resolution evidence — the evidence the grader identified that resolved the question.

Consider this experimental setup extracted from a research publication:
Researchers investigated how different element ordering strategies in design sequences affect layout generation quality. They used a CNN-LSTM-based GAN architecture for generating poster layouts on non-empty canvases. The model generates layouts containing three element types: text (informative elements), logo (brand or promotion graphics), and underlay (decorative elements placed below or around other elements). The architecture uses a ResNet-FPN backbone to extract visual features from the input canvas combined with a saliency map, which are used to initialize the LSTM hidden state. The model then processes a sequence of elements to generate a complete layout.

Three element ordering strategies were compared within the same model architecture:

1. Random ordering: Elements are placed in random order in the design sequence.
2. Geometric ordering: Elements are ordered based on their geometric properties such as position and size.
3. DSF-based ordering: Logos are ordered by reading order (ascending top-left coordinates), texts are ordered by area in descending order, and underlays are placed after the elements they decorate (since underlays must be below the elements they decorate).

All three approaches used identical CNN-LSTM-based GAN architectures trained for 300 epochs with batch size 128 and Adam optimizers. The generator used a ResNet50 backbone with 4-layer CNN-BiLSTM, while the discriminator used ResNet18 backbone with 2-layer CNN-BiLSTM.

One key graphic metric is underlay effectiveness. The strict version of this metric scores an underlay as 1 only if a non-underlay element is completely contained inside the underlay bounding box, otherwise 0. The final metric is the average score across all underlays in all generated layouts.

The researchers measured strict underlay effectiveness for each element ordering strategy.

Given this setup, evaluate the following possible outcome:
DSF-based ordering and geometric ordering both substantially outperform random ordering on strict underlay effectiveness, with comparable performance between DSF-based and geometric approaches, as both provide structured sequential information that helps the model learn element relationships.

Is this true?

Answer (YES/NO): NO